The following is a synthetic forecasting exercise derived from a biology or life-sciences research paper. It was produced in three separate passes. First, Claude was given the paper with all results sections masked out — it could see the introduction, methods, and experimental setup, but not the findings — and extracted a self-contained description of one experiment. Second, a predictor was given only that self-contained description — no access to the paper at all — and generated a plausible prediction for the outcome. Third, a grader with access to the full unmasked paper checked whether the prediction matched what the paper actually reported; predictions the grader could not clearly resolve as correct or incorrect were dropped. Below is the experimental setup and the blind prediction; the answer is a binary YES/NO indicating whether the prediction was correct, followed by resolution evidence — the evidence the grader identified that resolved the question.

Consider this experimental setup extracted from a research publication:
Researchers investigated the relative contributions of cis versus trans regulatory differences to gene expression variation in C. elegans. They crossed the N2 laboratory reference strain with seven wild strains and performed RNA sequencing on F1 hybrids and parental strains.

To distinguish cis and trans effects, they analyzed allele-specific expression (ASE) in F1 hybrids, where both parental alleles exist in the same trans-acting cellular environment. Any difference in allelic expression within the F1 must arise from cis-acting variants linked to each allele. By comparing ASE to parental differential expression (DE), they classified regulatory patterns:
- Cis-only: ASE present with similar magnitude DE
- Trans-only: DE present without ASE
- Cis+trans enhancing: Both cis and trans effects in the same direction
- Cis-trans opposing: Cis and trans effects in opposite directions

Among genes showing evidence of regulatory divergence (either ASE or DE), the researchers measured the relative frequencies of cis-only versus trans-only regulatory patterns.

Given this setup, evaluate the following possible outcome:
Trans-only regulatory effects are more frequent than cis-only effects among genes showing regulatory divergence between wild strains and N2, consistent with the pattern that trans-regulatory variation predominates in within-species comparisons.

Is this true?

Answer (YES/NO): NO